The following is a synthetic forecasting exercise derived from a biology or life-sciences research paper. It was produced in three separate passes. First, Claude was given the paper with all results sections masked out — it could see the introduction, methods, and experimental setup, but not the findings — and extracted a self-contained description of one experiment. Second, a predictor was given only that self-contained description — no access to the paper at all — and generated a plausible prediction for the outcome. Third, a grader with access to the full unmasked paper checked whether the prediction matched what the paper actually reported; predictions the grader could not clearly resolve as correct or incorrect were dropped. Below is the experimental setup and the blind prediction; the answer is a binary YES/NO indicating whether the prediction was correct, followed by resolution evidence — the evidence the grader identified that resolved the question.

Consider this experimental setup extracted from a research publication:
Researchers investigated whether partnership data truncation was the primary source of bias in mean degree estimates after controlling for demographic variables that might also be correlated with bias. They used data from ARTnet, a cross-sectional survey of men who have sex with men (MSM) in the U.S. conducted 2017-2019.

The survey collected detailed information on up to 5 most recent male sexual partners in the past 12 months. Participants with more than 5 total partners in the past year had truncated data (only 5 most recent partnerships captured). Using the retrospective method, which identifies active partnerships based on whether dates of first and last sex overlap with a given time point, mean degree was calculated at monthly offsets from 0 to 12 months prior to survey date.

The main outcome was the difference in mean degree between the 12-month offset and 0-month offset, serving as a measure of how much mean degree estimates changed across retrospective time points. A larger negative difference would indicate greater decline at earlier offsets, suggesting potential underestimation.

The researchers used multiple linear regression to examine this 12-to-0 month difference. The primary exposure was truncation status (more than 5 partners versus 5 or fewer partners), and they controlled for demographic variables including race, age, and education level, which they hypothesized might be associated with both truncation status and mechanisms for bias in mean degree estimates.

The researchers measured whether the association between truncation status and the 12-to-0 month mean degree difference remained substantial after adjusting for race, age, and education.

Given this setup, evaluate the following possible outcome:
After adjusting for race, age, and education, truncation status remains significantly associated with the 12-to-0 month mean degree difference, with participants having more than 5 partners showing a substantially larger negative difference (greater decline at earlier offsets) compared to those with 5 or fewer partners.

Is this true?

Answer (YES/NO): YES